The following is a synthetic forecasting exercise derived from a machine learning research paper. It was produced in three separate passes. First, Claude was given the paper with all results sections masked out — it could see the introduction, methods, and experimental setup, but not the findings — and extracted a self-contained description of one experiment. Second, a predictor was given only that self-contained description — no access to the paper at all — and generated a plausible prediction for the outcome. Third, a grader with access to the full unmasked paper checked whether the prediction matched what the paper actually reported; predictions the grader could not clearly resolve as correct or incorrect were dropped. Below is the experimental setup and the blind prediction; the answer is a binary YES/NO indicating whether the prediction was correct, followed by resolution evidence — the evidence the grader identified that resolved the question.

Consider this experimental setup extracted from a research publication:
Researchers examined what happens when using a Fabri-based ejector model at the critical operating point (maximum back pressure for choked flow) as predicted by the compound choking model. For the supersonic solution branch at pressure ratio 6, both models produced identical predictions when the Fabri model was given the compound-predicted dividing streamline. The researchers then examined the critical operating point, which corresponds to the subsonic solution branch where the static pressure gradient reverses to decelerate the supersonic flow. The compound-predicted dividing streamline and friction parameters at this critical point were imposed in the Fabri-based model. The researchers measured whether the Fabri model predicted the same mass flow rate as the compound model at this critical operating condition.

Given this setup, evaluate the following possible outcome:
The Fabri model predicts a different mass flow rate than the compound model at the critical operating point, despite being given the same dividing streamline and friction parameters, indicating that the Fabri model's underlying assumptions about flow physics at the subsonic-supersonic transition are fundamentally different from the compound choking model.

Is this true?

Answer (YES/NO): NO